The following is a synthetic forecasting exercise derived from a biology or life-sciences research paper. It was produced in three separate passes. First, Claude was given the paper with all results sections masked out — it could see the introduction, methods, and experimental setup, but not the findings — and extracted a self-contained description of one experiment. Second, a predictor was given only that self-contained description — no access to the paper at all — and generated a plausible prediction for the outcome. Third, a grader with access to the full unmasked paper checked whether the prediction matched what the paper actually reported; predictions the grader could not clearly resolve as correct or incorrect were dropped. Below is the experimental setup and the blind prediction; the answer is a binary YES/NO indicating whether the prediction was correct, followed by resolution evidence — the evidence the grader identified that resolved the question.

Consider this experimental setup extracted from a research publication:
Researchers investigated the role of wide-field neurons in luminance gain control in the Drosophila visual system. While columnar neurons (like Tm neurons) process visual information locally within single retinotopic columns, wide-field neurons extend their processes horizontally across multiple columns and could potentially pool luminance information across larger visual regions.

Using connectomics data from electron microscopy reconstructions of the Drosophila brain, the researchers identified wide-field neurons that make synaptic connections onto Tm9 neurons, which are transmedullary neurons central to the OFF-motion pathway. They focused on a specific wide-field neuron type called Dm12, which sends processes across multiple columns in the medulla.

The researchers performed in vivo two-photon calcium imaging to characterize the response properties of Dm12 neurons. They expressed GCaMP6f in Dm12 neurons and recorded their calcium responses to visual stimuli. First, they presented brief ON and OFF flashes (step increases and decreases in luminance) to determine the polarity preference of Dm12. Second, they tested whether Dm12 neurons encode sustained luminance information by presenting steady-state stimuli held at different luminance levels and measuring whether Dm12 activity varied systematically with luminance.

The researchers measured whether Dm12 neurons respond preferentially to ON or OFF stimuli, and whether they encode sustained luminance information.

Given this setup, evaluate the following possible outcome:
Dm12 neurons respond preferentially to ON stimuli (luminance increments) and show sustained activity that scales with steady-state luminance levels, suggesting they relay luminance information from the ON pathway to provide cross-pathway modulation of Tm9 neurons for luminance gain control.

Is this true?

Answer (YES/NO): NO